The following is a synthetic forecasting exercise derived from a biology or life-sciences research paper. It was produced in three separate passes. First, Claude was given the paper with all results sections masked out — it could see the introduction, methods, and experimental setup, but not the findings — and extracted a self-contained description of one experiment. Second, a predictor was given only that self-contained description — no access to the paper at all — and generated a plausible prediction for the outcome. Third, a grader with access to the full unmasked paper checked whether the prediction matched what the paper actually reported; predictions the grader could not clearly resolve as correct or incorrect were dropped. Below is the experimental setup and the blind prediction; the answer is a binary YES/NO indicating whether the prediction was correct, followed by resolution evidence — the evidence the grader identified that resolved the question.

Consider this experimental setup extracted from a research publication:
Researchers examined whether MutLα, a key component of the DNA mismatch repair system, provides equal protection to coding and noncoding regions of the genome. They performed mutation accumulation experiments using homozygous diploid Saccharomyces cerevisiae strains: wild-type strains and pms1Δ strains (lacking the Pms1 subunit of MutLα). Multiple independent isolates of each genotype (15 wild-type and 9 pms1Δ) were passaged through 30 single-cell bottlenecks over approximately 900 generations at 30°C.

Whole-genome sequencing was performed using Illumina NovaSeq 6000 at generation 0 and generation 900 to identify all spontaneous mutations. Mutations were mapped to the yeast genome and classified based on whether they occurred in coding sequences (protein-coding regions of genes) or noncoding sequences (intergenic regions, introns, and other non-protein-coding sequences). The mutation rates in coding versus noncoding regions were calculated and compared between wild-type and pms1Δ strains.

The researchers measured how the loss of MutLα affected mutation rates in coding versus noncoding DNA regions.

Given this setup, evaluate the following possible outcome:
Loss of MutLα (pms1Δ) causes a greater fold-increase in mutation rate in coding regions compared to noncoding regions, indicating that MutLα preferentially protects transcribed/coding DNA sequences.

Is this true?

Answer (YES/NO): NO